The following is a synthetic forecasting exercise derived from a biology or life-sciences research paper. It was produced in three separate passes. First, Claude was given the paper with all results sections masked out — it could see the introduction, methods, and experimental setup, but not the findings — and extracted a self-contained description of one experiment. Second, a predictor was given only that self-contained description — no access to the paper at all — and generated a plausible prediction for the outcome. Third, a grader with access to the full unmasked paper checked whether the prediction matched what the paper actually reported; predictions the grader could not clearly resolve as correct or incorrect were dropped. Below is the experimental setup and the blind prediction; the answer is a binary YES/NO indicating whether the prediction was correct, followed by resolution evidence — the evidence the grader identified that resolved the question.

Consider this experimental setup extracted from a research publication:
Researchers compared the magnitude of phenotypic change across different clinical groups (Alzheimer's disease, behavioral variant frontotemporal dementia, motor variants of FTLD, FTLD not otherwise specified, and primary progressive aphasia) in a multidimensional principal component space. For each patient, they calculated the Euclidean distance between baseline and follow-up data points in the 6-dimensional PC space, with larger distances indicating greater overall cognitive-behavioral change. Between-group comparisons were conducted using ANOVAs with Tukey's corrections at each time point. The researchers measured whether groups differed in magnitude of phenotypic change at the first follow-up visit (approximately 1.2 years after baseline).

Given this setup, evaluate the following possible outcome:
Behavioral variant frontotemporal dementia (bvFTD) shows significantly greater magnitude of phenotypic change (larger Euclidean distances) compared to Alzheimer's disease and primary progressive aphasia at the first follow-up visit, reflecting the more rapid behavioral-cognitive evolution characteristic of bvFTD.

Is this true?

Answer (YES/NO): NO